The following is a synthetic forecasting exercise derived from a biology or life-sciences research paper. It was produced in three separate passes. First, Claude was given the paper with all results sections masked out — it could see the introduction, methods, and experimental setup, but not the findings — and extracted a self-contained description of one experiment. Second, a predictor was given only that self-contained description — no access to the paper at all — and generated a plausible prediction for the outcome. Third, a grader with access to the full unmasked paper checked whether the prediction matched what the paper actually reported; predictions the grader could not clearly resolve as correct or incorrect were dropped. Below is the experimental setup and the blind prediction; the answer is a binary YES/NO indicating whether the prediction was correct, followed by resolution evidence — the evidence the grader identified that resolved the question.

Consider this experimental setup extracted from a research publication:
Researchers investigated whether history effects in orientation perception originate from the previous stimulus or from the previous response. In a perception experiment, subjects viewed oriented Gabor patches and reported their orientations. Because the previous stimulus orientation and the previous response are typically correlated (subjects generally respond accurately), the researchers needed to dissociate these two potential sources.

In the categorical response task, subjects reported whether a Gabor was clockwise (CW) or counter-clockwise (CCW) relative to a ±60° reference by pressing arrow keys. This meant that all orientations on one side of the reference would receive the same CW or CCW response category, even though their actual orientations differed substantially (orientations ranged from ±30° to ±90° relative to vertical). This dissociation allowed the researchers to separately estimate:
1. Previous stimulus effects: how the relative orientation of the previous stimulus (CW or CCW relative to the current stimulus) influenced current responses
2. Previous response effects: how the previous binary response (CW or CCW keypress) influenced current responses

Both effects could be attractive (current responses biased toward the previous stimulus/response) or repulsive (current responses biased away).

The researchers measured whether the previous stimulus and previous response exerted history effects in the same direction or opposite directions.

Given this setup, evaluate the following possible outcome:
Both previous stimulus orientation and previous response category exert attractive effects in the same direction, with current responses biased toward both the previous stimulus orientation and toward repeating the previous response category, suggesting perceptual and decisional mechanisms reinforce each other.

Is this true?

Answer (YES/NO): NO